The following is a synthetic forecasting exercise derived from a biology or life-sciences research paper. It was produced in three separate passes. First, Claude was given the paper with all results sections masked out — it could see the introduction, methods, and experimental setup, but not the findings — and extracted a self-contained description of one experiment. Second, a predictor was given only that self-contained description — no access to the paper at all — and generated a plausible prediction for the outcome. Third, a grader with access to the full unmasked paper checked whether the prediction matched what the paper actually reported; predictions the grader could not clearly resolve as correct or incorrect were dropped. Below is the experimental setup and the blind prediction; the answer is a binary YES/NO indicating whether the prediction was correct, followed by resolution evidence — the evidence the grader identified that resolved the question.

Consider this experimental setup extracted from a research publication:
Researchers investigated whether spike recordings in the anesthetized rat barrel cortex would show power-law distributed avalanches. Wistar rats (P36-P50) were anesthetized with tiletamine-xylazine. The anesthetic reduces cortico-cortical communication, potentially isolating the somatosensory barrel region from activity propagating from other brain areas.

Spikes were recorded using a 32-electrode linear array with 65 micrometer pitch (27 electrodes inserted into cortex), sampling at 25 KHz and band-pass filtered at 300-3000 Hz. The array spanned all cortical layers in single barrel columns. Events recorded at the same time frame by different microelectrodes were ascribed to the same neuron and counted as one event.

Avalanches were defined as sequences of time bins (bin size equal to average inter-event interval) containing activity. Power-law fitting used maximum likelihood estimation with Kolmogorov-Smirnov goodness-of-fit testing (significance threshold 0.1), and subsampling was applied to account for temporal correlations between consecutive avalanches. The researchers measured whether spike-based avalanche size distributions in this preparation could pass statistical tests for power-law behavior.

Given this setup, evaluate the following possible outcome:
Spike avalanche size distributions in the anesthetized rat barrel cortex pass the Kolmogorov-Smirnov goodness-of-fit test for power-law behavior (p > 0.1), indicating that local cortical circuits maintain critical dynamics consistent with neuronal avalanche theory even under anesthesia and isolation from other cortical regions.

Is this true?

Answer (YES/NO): YES